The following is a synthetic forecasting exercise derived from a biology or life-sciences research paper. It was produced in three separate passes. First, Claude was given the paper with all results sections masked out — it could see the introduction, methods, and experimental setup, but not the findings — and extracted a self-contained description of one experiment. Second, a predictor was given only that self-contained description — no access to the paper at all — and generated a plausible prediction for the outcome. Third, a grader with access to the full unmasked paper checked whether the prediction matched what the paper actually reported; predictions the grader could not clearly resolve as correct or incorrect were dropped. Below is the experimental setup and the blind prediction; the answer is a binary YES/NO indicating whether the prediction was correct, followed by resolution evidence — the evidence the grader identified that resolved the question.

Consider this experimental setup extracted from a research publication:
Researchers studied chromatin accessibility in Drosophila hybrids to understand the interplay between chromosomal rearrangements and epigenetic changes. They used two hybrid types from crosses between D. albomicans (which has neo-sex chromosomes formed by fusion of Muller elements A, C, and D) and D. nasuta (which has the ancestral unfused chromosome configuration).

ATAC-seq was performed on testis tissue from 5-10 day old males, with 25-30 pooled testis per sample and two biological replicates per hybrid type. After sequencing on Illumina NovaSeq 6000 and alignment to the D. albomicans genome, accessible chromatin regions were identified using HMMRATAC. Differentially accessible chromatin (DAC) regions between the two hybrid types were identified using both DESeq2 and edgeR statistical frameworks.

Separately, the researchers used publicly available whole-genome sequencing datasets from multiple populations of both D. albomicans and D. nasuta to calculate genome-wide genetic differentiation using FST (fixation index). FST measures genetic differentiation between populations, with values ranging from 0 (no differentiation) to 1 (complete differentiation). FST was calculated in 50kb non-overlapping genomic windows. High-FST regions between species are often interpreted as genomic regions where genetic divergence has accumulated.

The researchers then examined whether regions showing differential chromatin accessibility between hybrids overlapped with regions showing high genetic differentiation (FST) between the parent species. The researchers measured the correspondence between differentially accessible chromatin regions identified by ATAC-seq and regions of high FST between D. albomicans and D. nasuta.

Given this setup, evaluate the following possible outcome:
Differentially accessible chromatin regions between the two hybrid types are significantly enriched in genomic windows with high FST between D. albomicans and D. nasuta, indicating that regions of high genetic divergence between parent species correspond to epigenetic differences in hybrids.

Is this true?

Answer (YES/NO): NO